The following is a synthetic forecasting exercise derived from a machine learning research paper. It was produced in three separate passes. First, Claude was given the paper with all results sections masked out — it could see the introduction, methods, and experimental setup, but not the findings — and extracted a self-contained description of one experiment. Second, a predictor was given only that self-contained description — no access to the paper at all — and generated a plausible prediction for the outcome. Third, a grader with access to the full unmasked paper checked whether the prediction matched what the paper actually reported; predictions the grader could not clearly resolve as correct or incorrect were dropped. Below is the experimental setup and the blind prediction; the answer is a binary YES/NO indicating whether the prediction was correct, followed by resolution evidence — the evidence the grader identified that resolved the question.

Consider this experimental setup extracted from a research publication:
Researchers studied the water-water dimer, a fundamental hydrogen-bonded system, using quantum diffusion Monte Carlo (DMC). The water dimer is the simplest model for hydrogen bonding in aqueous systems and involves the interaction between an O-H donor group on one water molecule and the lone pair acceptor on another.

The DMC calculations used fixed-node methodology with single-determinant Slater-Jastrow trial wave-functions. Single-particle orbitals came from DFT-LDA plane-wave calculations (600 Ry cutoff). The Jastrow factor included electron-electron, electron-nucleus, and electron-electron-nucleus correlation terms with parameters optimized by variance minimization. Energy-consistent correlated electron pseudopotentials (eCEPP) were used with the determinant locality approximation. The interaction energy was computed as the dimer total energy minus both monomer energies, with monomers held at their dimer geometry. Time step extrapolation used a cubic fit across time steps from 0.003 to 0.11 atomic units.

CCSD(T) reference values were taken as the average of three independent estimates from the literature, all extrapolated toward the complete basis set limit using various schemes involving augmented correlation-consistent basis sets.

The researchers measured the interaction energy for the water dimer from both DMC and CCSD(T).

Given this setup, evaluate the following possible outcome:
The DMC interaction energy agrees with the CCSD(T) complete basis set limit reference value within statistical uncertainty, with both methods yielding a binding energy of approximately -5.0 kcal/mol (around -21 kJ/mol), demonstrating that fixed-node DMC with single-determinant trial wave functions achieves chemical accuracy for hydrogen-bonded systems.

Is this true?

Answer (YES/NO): NO